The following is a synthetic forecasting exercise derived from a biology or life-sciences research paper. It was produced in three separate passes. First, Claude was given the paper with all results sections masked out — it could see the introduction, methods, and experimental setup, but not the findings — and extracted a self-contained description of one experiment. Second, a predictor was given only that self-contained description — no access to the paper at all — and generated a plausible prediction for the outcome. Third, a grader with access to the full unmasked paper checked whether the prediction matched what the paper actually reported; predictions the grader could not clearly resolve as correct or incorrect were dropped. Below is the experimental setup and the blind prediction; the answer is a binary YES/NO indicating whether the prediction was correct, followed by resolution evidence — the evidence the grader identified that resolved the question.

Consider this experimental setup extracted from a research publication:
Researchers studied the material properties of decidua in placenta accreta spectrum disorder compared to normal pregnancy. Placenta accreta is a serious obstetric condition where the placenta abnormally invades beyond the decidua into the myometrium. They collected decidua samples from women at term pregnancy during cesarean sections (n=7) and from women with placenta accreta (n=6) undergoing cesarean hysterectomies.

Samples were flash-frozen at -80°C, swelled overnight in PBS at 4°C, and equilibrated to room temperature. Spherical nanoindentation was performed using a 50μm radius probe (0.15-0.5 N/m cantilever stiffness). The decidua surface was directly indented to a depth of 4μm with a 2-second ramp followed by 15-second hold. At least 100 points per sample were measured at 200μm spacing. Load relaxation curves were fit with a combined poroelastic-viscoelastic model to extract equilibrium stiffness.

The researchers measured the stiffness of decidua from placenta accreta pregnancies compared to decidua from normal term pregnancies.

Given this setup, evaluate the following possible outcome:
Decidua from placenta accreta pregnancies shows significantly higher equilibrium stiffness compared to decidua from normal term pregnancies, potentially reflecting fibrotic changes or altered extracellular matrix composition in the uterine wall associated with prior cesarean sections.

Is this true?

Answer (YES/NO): NO